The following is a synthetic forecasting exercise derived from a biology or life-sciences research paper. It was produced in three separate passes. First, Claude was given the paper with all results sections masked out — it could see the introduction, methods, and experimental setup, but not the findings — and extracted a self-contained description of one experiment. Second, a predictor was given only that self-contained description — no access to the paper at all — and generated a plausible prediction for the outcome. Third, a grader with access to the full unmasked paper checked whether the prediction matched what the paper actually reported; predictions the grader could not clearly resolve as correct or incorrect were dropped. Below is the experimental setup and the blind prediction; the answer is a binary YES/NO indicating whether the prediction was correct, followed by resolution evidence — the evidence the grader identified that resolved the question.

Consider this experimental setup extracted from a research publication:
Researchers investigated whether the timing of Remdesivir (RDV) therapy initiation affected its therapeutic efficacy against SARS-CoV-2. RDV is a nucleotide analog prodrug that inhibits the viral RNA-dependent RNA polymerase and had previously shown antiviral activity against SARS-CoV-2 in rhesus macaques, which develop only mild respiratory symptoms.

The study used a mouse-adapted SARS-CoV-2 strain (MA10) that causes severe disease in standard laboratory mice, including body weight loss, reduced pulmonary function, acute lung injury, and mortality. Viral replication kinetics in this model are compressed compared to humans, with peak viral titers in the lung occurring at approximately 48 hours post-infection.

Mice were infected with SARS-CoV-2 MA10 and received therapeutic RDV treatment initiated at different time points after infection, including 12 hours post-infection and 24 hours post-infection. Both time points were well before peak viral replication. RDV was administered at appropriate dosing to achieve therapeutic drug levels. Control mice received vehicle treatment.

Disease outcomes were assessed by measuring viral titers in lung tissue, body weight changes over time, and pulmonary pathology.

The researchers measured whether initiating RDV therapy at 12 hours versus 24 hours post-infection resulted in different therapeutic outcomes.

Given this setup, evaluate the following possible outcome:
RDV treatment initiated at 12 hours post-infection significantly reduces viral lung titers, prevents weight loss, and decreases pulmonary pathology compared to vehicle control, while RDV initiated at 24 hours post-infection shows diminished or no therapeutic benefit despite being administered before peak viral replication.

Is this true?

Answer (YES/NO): NO